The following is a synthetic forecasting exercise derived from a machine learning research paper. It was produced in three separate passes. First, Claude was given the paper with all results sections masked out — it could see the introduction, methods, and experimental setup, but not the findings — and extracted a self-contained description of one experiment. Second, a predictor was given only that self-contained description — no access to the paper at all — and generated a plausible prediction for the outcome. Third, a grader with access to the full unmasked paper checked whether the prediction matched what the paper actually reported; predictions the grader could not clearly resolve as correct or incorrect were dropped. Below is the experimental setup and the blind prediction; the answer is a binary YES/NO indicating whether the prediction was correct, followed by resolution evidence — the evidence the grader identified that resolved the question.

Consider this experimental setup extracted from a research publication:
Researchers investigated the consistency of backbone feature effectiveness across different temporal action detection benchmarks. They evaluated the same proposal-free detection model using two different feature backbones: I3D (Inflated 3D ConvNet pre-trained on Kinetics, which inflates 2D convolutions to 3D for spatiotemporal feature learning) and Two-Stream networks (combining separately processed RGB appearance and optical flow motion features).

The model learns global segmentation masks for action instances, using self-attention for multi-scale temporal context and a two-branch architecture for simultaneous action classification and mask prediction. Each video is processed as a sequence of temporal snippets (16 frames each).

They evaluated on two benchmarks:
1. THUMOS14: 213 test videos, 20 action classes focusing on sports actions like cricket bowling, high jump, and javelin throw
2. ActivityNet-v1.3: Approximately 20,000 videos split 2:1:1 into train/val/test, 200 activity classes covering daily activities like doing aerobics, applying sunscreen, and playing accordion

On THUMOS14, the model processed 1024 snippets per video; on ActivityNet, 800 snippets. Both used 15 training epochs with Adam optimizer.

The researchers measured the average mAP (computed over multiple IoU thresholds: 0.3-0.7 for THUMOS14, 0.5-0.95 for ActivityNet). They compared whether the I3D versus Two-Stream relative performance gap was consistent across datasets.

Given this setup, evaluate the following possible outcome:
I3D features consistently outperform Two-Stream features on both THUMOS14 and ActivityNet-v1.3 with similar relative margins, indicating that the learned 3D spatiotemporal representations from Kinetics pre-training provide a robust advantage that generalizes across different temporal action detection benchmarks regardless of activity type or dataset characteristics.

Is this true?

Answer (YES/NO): NO